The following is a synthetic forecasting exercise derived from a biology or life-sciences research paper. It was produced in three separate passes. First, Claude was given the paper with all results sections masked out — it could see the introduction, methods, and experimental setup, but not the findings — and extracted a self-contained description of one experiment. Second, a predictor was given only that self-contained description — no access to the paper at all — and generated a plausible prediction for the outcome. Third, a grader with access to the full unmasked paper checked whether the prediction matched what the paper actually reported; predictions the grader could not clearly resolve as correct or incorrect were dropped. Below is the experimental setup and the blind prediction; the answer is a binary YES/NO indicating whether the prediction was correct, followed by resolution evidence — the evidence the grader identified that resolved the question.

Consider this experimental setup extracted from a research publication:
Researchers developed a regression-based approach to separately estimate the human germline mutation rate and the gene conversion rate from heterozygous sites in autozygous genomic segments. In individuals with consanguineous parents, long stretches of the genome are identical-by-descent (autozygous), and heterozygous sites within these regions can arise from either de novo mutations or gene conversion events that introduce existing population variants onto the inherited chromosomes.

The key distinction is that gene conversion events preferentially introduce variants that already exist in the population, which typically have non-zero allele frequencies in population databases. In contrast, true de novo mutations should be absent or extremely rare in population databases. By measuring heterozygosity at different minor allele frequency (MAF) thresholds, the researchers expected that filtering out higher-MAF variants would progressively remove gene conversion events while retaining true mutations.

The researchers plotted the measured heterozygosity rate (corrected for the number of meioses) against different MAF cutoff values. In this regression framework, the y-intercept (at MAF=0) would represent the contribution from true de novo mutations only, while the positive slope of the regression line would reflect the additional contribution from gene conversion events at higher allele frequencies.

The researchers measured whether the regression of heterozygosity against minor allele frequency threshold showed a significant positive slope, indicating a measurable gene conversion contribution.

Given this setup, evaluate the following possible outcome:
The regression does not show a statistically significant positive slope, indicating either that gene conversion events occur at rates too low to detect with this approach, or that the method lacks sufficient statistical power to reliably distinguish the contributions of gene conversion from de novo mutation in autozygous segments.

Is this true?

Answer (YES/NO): NO